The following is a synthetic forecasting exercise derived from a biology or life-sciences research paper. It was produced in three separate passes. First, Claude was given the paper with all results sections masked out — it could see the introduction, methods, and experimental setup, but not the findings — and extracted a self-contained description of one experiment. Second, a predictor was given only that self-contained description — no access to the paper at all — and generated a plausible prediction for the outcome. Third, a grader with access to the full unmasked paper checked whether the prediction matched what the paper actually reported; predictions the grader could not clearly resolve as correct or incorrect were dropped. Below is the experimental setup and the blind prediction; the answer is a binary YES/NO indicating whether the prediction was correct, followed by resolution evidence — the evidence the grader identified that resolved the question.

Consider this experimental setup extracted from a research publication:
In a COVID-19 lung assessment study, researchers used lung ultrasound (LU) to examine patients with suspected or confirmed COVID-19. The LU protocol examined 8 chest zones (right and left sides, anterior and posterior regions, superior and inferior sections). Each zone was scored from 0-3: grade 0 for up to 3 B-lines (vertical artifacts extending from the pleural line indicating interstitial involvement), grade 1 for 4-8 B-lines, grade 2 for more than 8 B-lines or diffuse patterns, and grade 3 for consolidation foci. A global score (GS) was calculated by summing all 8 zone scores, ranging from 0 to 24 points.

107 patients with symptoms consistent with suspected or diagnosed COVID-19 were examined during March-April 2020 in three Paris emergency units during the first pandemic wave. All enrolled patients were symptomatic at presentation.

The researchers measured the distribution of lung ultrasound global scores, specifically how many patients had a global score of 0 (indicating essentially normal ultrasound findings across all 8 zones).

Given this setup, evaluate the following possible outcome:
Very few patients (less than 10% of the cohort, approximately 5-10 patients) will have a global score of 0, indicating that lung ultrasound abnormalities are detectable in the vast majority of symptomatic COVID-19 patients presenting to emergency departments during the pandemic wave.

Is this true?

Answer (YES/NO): YES